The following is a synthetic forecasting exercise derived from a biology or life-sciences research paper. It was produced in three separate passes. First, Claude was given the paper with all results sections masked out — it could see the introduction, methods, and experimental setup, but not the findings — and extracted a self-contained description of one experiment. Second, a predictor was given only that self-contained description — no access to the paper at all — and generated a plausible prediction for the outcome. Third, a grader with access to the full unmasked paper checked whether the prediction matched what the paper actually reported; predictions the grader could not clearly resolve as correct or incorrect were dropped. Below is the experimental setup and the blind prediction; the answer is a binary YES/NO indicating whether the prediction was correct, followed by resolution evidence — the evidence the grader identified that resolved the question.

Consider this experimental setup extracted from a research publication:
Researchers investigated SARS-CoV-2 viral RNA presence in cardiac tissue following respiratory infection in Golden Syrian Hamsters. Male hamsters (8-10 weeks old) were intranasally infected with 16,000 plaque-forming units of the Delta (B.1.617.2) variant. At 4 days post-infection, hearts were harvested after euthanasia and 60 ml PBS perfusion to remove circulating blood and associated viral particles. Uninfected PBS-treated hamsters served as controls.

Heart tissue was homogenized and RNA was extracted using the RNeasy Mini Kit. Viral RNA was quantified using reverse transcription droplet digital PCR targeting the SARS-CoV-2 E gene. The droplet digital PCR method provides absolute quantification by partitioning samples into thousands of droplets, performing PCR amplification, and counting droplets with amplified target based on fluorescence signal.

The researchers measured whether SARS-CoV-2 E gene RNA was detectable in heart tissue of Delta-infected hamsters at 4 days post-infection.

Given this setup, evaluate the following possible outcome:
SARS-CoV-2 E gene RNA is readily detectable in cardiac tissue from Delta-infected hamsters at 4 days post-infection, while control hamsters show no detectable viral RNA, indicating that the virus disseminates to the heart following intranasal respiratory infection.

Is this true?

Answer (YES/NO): YES